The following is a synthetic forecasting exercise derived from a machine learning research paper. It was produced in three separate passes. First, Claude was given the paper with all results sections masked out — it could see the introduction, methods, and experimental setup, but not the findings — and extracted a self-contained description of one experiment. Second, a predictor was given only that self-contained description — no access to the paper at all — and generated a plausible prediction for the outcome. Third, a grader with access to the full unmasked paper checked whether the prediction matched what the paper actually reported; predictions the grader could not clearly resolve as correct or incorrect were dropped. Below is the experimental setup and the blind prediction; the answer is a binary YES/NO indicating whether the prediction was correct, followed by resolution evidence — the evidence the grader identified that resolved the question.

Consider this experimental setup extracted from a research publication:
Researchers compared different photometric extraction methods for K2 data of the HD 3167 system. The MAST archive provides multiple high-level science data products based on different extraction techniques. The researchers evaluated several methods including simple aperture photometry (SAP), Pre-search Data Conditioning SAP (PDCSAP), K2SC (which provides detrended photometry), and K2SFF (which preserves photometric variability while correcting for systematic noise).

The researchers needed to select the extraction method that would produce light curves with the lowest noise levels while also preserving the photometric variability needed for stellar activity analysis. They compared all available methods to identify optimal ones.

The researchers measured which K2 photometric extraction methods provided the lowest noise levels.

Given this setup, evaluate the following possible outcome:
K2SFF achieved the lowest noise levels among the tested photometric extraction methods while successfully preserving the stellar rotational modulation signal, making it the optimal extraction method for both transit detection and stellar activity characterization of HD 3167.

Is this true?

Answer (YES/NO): NO